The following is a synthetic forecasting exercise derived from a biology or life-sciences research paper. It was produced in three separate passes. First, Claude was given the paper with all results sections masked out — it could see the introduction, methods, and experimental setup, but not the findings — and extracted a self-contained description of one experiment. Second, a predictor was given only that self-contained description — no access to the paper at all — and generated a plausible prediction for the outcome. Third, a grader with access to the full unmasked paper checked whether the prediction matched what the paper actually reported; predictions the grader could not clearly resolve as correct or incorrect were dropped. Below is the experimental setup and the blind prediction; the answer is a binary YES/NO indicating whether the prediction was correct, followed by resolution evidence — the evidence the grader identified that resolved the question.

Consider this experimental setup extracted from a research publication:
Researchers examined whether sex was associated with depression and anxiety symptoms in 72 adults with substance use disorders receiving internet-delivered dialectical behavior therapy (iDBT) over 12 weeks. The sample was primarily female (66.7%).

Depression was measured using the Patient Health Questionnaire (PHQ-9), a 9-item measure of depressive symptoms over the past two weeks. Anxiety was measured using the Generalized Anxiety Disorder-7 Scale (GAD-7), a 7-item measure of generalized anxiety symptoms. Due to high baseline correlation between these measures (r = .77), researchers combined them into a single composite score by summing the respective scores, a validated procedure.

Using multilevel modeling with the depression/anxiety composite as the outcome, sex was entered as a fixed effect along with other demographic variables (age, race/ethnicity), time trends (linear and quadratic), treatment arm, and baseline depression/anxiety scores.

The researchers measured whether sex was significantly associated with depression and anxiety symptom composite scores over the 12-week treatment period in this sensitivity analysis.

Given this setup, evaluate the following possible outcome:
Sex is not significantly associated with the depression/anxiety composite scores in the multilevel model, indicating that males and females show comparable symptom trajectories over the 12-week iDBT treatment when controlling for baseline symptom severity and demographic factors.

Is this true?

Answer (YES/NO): NO